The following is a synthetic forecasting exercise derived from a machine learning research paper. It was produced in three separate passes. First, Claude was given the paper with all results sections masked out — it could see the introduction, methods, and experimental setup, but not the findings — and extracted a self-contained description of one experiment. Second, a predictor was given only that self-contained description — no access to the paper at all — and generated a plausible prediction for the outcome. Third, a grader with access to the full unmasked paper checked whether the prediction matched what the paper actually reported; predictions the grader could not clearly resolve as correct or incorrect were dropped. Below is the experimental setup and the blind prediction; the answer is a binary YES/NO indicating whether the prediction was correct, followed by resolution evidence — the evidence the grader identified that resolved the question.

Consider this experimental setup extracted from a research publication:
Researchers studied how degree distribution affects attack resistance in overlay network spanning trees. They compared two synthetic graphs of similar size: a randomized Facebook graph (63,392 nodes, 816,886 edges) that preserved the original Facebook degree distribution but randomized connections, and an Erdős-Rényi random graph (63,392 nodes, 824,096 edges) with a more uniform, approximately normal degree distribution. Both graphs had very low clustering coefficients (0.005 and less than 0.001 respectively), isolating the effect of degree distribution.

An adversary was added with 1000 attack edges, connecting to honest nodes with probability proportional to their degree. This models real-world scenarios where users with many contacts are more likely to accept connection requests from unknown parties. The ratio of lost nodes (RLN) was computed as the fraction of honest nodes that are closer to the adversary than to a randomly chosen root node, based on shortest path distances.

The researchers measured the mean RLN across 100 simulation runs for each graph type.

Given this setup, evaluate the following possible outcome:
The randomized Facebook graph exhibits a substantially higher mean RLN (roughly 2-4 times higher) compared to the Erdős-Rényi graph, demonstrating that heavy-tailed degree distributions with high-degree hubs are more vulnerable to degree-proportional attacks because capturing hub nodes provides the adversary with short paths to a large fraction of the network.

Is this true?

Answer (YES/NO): NO